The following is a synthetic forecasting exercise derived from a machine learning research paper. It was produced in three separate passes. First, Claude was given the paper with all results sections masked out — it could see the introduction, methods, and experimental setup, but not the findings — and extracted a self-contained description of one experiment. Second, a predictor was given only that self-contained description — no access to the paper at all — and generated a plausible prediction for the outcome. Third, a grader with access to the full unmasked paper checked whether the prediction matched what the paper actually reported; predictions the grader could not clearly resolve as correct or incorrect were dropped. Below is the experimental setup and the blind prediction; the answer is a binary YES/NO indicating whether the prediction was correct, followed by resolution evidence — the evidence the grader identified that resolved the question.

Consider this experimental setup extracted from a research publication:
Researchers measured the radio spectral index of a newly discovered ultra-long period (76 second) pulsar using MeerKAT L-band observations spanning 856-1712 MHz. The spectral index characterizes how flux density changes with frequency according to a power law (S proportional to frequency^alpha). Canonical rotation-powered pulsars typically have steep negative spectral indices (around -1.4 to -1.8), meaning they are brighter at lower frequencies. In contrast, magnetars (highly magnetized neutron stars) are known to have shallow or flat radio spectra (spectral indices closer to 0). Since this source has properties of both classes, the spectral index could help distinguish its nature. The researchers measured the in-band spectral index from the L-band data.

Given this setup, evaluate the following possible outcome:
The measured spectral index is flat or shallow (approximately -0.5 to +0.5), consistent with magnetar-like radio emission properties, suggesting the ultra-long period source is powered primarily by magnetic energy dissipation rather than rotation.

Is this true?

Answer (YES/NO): NO